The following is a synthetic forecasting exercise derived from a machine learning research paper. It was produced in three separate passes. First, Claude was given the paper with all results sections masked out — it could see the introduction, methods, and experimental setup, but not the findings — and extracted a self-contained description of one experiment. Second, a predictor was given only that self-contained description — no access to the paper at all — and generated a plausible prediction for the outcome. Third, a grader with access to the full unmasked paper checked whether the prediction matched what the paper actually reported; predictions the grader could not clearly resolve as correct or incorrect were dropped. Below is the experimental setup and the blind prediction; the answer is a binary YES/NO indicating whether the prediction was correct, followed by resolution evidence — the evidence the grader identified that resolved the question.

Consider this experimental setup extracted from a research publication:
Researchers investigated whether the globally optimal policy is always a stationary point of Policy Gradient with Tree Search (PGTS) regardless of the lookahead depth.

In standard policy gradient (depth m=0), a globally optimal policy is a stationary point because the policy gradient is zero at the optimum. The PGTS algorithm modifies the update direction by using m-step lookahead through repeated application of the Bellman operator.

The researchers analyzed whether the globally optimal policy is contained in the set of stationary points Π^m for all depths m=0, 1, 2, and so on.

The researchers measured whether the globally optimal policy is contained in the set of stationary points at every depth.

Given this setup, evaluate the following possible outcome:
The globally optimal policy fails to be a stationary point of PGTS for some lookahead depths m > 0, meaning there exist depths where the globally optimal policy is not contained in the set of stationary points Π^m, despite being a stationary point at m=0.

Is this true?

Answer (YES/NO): NO